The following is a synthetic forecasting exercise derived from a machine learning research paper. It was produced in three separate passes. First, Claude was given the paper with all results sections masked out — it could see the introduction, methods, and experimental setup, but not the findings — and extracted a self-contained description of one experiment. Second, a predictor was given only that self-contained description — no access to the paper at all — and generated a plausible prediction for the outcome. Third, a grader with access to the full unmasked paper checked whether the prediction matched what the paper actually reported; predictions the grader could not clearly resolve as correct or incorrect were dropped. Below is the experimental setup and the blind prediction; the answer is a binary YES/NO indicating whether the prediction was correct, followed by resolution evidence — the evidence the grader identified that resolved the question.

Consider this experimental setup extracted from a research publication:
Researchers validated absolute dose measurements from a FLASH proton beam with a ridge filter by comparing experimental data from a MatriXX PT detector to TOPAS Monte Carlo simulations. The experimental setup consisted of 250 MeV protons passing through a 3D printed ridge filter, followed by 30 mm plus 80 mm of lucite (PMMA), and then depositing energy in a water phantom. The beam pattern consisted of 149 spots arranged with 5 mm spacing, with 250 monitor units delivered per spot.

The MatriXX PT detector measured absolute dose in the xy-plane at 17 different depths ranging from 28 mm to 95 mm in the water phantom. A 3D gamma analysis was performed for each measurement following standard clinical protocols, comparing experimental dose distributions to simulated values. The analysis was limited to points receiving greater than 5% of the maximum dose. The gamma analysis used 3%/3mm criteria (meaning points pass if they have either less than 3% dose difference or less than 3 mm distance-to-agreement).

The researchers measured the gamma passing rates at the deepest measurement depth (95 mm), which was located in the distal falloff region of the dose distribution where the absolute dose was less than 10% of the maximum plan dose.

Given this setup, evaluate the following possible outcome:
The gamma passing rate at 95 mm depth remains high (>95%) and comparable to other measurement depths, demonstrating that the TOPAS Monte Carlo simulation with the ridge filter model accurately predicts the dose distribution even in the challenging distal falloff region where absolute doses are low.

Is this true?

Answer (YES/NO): NO